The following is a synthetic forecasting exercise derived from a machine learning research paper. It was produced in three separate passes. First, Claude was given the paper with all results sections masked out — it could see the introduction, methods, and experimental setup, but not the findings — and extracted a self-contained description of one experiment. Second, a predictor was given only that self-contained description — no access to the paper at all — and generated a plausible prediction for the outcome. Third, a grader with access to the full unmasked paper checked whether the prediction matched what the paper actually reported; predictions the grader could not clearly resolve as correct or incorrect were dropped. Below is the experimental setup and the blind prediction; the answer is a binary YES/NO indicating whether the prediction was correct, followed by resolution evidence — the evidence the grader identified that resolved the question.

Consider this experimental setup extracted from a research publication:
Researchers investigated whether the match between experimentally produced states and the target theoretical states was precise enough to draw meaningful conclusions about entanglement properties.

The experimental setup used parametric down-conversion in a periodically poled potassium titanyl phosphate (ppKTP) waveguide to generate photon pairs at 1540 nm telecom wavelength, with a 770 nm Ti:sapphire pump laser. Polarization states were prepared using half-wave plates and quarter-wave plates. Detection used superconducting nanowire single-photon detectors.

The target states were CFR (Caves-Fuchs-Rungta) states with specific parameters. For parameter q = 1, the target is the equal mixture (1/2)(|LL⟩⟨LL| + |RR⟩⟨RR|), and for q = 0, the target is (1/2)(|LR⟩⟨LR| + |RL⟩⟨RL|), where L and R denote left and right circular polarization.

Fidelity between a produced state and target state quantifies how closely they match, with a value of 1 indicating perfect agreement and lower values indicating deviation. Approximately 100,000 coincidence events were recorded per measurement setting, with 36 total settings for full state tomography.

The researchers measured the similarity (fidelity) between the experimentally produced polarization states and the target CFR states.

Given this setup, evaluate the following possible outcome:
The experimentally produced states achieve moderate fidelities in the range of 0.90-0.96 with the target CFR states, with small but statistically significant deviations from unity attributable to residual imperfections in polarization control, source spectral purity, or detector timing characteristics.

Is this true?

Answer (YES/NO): NO